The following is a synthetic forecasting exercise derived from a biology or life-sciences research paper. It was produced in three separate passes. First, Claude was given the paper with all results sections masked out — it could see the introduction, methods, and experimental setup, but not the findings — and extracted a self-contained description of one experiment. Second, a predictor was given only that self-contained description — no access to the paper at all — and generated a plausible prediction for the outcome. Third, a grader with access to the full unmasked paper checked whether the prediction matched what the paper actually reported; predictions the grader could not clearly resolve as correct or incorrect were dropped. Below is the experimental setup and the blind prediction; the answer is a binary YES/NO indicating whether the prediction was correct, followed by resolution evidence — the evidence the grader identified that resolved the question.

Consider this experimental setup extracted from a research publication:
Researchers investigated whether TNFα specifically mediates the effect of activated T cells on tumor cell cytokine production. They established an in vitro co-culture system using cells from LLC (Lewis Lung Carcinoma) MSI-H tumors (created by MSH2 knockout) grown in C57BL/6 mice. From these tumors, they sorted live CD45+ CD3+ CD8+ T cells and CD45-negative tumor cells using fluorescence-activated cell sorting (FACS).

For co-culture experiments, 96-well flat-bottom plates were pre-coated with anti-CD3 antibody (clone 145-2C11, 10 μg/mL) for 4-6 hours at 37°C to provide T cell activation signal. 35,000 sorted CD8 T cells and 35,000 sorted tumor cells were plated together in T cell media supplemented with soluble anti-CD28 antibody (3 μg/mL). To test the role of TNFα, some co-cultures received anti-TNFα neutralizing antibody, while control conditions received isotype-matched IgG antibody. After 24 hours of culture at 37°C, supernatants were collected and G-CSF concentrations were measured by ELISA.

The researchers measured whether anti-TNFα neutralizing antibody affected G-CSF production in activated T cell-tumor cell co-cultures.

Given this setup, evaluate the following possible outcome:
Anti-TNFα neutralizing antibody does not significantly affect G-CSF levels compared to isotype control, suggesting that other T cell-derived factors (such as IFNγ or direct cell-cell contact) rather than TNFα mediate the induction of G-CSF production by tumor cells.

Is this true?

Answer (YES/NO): NO